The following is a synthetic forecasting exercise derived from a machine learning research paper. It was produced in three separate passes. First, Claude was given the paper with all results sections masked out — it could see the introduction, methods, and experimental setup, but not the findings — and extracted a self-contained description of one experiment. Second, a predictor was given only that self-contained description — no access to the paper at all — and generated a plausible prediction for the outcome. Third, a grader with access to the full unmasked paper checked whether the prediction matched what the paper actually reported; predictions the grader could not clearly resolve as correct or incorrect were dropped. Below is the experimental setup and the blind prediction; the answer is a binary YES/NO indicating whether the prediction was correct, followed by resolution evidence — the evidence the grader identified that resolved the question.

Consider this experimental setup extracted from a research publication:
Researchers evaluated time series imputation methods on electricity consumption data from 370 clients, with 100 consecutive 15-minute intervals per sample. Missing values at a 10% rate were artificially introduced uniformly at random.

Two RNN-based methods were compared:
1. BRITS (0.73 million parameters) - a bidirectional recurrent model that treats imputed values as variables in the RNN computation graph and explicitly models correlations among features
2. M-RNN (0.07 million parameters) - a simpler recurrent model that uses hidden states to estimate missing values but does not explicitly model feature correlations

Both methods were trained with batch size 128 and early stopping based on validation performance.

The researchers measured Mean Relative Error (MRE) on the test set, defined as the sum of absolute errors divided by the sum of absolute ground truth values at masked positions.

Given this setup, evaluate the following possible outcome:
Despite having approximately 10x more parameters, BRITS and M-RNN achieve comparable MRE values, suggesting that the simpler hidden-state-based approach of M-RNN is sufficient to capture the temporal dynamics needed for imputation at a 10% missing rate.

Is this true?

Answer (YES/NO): NO